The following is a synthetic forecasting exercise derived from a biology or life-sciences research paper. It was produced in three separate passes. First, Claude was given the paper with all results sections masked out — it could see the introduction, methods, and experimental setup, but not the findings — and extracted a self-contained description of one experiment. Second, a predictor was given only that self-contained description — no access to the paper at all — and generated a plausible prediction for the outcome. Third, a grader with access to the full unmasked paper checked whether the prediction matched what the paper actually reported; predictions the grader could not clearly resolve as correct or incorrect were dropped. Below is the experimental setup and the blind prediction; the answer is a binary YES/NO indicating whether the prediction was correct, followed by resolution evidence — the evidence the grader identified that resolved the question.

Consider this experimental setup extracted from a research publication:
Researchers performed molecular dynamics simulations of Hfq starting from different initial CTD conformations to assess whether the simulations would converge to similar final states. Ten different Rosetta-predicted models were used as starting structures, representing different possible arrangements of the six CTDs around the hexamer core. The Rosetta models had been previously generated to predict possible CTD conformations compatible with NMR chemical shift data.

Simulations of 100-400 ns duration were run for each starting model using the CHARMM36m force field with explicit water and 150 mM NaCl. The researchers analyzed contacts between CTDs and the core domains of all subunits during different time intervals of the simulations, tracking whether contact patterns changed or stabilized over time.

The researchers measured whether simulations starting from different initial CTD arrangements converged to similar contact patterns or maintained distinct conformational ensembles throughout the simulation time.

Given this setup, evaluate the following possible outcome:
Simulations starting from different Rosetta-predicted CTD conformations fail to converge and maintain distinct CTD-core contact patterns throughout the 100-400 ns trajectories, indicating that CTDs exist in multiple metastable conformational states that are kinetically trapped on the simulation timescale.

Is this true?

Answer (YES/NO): NO